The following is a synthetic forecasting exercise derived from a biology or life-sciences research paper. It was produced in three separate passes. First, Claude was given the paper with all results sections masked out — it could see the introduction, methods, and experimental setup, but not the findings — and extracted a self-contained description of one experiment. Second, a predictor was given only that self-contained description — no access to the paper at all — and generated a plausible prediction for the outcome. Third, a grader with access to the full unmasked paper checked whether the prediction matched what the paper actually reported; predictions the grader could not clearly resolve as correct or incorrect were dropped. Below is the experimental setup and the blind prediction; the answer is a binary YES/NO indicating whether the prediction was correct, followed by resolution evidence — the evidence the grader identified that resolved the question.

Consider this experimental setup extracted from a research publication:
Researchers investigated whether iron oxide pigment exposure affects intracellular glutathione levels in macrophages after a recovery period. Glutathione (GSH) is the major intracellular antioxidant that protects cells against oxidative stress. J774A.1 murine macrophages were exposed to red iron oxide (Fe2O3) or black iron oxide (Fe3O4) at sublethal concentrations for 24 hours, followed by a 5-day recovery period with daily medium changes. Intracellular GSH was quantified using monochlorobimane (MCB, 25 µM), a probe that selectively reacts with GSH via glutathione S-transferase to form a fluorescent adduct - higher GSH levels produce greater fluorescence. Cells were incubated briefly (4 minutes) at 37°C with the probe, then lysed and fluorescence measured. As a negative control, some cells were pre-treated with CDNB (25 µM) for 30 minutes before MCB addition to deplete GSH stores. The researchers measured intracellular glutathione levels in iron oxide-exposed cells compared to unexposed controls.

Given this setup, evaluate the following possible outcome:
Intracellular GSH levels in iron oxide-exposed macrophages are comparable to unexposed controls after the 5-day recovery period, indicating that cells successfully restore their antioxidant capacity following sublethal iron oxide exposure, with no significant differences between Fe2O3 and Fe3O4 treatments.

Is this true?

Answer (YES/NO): NO